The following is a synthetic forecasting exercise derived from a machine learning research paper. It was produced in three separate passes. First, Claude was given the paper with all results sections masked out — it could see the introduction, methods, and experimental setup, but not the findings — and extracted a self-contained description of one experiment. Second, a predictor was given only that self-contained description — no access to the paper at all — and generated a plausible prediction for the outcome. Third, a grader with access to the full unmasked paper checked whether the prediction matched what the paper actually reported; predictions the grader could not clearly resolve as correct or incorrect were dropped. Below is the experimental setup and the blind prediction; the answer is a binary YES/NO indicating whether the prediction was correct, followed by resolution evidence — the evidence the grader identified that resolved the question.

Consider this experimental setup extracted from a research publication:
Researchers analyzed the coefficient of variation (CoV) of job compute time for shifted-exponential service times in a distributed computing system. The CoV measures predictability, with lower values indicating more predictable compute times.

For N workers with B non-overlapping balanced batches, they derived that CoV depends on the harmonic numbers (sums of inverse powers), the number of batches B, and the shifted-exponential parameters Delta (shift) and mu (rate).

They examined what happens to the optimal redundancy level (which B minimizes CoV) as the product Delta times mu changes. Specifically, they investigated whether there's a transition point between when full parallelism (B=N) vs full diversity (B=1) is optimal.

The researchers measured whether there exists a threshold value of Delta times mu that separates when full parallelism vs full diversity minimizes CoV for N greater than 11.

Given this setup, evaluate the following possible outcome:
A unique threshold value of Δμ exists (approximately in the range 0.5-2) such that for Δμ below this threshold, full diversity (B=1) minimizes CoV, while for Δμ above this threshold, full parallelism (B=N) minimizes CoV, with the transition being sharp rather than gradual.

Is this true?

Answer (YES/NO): NO